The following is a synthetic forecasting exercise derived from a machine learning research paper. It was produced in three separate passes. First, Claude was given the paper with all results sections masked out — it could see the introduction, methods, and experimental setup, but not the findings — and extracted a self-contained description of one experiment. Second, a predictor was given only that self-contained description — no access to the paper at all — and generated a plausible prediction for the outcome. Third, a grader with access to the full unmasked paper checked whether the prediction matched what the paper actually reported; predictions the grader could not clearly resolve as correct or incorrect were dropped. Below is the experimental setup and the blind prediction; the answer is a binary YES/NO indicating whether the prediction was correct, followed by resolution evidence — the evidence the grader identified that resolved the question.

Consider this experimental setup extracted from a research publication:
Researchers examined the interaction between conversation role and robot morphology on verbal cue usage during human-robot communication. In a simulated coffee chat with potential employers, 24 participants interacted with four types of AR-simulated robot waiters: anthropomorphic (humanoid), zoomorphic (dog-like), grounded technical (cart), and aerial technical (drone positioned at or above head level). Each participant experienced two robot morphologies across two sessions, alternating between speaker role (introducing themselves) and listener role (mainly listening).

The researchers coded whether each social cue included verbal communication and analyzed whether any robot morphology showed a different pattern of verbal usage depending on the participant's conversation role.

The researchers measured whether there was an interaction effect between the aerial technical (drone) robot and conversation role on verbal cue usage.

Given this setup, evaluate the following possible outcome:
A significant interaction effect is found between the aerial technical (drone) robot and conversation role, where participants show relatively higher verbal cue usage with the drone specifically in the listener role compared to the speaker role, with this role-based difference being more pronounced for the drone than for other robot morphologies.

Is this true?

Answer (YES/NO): NO